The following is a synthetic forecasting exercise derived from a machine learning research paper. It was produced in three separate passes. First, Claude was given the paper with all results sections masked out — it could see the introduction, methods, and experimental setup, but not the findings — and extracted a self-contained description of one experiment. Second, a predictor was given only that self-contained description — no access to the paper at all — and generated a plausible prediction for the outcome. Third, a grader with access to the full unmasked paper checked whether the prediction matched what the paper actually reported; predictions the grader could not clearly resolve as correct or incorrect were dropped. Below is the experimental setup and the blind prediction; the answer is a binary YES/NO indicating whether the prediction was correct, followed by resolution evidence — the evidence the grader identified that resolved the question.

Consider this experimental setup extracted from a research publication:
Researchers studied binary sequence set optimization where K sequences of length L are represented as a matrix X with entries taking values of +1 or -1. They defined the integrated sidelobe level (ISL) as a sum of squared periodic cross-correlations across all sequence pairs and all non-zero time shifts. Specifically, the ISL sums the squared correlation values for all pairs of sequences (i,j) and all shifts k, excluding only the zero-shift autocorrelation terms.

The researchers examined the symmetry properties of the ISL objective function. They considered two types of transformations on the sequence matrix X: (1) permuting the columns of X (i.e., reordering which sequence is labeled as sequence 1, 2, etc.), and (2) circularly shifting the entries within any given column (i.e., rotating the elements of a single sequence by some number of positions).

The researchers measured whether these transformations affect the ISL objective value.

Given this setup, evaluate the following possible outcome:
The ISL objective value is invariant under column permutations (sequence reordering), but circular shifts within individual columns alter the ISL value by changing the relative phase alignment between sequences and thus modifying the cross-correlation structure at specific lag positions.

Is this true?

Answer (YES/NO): NO